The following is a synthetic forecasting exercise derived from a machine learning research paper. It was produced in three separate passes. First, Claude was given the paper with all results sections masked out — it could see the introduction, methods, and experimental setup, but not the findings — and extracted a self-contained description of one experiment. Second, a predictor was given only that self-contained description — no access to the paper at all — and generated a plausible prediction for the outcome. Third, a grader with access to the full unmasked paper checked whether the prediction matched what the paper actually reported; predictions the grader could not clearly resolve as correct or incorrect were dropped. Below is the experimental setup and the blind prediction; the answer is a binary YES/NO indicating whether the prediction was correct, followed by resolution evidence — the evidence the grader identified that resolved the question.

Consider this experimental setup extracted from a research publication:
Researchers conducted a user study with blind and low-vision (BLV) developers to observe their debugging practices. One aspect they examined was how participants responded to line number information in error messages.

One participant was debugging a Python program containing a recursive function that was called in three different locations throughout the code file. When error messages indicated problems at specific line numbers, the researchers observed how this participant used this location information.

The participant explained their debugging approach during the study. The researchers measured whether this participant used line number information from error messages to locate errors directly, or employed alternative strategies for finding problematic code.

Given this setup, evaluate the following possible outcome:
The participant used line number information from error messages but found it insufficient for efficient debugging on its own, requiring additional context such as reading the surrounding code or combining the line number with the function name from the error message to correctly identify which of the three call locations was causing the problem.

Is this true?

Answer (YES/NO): NO